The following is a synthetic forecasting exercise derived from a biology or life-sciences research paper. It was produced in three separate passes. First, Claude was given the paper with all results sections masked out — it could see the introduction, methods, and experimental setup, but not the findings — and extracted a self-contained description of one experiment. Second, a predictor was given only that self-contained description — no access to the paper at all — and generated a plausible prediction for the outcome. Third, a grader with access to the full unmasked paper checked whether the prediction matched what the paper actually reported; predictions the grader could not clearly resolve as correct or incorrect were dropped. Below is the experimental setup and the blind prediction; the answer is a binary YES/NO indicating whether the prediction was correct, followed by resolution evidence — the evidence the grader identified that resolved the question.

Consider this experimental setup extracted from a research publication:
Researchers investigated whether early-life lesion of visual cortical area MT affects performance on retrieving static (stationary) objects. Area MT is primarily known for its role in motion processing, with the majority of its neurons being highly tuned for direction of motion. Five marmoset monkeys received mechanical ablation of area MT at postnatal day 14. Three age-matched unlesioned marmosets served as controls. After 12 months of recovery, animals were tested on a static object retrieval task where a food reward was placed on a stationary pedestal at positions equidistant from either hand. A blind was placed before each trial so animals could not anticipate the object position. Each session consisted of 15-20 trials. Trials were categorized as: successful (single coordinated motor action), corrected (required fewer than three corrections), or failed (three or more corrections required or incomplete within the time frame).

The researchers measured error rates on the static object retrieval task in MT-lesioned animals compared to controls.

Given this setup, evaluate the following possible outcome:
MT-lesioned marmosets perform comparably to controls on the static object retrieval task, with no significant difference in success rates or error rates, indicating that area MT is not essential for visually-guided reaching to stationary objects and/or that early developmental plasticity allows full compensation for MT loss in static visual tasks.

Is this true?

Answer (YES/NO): NO